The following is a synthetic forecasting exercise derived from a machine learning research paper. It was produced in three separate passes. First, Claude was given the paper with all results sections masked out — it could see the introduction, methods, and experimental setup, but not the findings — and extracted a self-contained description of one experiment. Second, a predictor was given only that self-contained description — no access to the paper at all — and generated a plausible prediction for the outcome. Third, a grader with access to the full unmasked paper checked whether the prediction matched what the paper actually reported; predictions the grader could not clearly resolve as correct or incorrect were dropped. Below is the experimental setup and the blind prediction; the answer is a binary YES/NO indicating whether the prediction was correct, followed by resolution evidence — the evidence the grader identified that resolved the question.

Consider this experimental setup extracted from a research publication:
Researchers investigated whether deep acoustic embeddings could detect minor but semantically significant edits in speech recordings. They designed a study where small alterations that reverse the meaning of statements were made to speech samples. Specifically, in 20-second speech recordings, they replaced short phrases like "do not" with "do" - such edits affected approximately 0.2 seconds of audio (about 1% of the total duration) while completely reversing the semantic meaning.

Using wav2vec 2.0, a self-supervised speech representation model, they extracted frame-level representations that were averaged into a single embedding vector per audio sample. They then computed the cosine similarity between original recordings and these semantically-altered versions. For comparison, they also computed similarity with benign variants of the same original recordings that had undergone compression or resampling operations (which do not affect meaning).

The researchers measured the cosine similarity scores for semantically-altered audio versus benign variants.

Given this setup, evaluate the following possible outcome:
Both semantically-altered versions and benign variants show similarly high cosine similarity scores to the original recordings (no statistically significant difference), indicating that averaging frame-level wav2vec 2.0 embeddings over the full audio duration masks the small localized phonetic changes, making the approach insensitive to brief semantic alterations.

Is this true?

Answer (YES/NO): YES